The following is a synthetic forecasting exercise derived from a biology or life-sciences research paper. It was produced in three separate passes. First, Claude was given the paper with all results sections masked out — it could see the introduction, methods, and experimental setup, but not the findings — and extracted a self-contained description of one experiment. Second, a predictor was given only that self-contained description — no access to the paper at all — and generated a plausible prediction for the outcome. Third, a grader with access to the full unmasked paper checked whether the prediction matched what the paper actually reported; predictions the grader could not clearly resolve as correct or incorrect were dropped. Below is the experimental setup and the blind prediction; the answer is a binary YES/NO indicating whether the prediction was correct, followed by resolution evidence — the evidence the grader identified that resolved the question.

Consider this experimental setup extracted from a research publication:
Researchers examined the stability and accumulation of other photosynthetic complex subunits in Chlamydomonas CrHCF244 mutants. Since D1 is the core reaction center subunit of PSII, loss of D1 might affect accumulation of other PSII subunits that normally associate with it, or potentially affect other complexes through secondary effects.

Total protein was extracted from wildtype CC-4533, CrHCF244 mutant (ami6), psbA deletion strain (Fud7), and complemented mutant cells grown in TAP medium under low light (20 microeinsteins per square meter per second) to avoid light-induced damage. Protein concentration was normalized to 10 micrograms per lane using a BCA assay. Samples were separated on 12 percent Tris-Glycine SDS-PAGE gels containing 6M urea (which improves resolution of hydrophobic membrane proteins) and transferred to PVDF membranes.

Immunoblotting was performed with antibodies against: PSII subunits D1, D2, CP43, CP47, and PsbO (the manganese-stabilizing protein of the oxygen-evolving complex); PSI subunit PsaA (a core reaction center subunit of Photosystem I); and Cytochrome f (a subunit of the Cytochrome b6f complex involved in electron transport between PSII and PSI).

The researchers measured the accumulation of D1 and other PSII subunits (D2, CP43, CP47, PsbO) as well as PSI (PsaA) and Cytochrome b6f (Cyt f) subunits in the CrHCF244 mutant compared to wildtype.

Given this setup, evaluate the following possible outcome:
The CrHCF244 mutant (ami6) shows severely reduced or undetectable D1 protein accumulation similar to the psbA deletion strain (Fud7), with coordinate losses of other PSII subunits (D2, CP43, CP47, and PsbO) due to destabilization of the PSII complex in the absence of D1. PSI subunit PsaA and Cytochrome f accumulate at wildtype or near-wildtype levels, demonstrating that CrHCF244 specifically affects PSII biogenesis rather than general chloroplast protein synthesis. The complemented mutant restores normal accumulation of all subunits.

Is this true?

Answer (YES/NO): NO